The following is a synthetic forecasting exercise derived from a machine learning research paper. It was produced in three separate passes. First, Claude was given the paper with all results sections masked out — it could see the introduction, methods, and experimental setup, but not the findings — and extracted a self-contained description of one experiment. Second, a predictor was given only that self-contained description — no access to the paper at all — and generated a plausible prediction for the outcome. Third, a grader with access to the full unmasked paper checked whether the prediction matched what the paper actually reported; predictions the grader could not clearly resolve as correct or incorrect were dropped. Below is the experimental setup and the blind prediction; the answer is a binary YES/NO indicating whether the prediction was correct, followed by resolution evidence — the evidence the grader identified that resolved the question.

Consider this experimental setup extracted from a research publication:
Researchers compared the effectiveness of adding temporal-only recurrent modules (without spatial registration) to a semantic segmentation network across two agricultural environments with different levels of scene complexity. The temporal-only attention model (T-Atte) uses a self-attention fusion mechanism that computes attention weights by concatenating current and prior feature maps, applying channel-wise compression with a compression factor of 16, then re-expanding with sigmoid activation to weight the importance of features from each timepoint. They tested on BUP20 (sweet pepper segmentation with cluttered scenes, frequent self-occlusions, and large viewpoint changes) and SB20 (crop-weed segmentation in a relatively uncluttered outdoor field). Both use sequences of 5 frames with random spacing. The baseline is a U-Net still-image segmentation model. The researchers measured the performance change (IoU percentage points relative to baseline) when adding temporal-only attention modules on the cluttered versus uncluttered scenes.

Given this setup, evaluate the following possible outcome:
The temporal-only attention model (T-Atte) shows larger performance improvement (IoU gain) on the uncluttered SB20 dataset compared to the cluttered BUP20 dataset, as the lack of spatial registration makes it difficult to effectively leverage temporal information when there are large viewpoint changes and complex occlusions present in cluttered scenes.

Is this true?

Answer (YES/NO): YES